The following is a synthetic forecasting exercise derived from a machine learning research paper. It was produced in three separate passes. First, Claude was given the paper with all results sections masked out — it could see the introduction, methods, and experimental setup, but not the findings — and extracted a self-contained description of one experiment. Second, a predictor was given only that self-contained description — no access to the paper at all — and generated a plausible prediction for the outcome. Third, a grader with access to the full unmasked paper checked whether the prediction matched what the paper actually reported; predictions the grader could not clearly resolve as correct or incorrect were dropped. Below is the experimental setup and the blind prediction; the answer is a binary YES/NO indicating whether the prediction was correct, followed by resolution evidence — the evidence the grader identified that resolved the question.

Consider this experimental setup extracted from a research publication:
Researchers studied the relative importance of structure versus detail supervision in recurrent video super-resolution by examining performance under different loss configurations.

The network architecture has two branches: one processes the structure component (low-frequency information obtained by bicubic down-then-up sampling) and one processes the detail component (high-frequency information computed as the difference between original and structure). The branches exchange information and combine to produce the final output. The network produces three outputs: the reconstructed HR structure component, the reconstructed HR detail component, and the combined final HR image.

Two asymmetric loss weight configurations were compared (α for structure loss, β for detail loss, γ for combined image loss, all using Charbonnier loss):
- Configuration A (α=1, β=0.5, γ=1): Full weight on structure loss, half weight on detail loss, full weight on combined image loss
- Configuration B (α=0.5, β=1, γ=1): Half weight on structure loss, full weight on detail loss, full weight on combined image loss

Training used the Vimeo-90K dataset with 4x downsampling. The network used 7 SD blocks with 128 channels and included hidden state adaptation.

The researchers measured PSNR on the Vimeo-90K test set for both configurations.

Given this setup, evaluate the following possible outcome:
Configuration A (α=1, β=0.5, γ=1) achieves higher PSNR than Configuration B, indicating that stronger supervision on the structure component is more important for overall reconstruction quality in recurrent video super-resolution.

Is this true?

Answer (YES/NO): NO